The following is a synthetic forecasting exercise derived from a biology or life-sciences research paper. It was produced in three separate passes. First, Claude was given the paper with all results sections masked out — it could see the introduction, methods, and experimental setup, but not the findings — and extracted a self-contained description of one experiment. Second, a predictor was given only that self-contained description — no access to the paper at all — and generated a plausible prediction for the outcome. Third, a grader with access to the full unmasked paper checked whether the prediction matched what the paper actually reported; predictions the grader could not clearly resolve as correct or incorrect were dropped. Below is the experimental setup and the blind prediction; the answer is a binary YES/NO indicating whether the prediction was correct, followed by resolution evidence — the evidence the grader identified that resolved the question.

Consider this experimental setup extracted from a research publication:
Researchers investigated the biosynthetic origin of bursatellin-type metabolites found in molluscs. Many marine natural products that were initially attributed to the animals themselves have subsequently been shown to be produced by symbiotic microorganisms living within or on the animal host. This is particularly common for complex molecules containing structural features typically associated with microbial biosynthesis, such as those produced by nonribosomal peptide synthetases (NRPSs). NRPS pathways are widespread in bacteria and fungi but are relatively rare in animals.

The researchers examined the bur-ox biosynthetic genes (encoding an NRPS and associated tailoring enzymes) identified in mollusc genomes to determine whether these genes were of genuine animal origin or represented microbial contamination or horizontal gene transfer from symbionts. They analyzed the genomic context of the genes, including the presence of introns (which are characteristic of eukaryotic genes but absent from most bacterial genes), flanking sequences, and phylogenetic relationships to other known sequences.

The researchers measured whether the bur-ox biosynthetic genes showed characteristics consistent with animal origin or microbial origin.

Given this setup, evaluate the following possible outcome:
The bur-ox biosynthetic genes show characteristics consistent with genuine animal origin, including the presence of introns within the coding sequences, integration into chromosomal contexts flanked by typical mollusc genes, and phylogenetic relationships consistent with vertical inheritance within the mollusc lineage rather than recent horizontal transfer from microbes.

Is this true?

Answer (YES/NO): YES